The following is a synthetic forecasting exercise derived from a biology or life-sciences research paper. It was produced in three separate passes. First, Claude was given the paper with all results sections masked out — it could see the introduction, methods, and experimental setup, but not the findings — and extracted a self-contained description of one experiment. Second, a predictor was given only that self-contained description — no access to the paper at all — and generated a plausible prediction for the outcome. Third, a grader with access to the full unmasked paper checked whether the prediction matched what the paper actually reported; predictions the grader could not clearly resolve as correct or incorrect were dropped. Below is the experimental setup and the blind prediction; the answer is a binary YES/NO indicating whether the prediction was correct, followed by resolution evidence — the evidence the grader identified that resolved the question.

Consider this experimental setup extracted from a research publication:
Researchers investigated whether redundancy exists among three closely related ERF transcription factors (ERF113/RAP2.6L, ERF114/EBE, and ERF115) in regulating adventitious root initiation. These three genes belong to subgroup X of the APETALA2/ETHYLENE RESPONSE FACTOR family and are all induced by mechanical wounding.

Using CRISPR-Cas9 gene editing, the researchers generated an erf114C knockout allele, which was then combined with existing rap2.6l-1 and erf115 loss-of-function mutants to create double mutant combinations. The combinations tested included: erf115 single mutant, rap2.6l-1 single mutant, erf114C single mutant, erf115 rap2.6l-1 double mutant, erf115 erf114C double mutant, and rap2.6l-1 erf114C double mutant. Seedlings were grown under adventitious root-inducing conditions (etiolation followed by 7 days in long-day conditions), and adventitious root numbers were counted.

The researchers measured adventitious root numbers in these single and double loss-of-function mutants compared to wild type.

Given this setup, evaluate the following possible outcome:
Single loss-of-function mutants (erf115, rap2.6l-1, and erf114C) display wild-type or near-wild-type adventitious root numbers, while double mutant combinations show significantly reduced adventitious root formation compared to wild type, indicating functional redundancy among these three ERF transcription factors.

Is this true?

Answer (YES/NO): NO